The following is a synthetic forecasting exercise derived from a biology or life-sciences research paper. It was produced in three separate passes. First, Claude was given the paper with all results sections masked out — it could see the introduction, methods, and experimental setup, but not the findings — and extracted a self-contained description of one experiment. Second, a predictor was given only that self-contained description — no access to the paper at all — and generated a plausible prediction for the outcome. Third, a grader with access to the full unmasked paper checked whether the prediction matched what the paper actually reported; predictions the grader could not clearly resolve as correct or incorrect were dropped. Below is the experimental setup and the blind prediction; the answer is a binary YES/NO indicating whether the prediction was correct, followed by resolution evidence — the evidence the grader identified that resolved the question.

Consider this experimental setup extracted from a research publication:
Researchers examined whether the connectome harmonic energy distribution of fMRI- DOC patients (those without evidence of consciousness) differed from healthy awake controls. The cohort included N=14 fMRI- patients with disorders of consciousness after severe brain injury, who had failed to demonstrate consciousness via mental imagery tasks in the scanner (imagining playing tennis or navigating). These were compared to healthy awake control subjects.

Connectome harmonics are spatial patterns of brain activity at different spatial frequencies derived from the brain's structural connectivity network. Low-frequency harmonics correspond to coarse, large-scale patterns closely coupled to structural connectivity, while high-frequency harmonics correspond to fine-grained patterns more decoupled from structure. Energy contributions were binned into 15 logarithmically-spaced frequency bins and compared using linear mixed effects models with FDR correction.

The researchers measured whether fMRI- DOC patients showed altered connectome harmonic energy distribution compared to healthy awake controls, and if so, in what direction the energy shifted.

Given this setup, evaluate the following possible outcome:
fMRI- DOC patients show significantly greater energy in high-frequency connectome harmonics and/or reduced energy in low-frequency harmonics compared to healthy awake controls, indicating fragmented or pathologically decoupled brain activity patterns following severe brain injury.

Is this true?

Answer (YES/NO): NO